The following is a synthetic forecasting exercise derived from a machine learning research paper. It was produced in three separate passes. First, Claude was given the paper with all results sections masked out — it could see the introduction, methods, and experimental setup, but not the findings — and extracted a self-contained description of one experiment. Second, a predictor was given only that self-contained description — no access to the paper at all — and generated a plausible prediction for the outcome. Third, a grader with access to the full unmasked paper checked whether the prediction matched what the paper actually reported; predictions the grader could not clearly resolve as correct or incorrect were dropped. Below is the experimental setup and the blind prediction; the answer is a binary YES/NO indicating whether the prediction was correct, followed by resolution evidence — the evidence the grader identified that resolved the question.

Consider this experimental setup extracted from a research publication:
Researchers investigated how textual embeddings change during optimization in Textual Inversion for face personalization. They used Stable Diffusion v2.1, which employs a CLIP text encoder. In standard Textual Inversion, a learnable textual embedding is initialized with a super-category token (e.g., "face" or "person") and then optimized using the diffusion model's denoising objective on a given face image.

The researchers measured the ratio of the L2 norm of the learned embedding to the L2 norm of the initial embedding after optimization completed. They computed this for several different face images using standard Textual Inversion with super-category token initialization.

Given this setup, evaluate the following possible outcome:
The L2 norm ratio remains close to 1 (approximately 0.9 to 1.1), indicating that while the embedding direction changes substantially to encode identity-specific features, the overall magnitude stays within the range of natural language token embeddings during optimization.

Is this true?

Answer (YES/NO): NO